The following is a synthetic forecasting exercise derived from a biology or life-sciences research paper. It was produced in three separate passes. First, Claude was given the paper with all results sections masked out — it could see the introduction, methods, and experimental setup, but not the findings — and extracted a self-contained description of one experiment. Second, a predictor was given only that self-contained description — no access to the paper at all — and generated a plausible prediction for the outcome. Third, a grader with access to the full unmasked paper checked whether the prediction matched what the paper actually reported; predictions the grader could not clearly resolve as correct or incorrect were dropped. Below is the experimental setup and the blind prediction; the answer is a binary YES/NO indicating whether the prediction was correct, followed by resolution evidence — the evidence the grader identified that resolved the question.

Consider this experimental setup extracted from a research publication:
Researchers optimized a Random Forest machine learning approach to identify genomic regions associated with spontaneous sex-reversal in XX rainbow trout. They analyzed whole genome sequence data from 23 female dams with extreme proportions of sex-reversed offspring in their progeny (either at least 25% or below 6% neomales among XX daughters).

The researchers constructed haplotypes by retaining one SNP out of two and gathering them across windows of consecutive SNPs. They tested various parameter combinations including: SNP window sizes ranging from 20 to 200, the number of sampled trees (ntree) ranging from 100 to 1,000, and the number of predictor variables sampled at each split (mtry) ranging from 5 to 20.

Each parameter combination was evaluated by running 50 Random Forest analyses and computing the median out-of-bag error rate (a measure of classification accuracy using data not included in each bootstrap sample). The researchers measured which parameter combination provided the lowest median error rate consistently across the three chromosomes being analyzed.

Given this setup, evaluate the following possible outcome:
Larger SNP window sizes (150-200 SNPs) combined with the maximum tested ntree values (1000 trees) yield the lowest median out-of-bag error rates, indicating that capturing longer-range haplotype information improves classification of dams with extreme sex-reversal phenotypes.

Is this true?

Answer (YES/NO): NO